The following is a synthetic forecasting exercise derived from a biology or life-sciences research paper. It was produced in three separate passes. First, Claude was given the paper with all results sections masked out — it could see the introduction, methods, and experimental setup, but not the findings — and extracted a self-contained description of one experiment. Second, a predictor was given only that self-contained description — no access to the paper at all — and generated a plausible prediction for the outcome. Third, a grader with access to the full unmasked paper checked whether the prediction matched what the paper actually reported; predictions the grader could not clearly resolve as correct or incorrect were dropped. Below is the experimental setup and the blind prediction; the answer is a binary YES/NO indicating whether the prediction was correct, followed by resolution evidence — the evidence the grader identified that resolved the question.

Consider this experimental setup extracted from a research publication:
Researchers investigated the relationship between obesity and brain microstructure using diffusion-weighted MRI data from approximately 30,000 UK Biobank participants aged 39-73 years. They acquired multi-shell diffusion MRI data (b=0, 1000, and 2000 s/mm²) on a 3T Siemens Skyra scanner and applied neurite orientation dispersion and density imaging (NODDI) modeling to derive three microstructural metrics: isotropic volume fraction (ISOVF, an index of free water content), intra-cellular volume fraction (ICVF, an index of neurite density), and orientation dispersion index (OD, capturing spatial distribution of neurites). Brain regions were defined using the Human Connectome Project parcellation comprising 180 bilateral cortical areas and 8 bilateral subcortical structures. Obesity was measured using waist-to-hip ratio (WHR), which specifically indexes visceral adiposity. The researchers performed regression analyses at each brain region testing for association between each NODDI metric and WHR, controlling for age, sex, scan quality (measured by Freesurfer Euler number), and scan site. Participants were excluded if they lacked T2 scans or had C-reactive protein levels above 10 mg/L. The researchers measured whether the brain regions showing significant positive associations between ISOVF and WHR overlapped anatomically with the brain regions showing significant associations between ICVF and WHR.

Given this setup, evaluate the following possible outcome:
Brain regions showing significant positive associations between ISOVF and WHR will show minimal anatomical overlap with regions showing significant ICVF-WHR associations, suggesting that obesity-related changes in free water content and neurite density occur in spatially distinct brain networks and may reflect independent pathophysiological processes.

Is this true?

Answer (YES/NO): YES